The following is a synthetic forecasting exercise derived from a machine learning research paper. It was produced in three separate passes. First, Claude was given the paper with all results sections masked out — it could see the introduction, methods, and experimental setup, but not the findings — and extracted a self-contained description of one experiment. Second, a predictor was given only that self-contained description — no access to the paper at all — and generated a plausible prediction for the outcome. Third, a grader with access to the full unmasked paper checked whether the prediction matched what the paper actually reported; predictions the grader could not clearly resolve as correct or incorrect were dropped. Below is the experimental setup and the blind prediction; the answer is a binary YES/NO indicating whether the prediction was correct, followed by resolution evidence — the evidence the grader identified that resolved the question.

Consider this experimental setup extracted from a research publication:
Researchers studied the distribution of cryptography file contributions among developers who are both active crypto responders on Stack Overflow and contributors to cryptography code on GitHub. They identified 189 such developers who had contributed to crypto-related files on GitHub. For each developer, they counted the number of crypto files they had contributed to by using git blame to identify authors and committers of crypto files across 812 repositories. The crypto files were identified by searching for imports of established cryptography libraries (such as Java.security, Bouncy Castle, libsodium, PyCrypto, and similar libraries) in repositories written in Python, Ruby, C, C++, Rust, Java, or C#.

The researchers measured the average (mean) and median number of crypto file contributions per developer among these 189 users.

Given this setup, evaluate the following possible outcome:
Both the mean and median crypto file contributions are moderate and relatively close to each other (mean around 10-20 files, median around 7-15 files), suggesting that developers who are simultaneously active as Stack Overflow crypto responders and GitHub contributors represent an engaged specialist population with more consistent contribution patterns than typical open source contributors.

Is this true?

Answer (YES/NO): NO